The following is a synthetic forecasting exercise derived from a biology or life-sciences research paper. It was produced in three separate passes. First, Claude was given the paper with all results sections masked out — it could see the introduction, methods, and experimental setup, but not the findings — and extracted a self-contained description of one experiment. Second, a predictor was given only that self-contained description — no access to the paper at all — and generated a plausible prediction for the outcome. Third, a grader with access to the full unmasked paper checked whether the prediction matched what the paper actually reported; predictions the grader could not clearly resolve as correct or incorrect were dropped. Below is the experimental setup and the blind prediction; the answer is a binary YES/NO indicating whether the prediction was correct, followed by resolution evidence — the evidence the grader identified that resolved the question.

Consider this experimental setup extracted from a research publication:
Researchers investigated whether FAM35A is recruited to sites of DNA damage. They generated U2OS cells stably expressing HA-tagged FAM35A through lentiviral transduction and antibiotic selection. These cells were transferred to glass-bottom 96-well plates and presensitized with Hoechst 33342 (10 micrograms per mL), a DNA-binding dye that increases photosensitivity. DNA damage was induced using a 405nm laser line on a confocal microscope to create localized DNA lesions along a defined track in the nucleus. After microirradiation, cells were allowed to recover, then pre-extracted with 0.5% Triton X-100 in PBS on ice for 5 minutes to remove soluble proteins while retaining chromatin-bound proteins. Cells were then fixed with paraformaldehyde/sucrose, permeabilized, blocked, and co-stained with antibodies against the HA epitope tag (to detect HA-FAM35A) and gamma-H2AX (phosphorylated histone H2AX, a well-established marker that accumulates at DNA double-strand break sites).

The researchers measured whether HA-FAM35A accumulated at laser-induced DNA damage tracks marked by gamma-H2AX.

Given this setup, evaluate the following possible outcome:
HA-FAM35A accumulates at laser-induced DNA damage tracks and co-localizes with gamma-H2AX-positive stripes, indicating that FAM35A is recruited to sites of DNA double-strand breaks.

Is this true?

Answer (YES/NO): YES